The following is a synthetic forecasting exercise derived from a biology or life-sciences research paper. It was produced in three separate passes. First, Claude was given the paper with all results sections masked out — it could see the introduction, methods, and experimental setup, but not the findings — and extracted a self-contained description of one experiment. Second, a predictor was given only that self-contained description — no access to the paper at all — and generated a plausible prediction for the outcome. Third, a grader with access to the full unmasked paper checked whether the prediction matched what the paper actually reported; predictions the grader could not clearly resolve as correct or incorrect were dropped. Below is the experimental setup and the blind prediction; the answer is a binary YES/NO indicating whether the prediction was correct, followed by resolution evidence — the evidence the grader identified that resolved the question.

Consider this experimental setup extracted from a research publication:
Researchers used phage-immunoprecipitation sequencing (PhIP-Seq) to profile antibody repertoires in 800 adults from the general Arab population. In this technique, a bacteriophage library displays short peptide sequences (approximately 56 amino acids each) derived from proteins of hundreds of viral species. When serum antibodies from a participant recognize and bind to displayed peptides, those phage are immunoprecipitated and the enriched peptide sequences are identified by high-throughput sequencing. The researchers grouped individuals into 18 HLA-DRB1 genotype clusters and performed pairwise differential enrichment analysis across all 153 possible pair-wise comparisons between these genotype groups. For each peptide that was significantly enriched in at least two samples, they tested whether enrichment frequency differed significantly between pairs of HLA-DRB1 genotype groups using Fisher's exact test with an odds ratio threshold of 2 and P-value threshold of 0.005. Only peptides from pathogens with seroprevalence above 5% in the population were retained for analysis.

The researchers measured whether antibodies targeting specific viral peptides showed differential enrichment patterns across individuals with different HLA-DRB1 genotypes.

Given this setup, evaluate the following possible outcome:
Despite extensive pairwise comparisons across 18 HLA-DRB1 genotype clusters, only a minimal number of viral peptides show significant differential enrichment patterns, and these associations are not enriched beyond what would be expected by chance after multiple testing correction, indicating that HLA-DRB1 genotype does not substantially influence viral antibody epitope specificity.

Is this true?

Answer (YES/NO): NO